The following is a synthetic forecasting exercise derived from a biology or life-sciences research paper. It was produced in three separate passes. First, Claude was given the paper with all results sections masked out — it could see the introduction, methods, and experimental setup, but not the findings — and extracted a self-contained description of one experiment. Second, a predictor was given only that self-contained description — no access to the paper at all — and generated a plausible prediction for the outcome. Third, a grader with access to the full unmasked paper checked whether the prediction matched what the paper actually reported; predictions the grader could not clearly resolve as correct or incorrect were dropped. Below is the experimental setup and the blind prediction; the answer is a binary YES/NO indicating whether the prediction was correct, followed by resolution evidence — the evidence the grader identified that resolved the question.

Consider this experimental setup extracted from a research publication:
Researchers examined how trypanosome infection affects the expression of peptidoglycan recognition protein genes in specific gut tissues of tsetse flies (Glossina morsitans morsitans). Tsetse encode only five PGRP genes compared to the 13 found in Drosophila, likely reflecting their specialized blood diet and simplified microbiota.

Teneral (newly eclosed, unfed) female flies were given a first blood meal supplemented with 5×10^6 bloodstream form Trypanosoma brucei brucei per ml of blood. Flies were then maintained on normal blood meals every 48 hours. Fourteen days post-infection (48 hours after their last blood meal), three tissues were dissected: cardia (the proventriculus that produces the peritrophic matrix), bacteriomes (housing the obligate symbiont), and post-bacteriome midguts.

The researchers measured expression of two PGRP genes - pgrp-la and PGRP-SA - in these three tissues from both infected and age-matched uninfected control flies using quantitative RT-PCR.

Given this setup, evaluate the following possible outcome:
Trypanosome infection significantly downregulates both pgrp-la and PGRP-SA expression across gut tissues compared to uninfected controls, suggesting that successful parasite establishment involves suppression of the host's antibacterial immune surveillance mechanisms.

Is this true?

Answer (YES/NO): NO